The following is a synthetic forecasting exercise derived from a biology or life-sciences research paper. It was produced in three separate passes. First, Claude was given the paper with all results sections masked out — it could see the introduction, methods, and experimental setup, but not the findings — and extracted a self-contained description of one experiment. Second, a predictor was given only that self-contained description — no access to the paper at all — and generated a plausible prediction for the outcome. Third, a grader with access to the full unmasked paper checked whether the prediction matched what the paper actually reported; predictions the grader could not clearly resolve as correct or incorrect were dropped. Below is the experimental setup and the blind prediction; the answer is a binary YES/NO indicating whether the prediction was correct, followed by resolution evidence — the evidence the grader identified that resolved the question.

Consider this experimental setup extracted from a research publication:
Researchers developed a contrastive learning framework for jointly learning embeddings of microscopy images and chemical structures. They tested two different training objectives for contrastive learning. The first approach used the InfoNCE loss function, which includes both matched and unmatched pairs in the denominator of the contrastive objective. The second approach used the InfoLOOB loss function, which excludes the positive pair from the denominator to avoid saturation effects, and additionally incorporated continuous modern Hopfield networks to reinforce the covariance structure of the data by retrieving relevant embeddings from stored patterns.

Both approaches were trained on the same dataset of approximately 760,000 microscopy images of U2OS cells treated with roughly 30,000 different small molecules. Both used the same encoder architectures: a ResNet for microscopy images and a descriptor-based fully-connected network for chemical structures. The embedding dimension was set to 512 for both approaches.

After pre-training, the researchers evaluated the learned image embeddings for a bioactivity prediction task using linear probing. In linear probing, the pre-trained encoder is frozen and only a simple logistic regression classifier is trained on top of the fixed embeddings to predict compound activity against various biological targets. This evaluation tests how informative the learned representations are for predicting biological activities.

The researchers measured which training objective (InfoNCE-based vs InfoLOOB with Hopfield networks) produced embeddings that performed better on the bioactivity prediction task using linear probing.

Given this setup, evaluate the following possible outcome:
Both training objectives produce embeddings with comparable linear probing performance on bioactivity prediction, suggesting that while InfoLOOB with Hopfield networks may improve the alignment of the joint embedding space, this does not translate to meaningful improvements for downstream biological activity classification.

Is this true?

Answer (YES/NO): NO